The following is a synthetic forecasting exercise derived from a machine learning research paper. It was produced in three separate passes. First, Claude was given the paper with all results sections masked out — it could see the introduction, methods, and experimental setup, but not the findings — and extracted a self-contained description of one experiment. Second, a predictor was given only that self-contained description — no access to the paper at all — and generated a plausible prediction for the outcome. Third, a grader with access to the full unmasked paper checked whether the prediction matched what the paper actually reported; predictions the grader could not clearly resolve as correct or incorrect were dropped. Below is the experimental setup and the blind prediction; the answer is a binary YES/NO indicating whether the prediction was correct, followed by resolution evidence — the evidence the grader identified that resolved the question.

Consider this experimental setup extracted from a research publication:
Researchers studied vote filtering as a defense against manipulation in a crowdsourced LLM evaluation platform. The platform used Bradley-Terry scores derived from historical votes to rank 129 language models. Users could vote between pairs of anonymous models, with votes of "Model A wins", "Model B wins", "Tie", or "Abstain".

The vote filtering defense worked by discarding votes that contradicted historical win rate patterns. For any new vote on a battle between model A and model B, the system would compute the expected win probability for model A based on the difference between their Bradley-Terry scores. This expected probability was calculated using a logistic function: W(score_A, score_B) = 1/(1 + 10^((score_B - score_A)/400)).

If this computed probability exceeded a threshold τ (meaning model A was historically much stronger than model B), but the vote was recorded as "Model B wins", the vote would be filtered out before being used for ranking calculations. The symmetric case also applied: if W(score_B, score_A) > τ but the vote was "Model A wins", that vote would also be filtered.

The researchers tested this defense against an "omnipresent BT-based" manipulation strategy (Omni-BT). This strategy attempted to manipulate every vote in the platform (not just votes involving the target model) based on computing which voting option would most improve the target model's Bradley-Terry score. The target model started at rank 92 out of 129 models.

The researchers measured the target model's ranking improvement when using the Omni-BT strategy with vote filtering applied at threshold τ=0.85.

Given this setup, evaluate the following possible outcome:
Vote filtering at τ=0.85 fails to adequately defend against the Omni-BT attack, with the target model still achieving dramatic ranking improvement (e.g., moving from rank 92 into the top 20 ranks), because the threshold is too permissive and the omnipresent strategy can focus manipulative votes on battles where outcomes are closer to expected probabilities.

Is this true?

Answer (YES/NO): NO